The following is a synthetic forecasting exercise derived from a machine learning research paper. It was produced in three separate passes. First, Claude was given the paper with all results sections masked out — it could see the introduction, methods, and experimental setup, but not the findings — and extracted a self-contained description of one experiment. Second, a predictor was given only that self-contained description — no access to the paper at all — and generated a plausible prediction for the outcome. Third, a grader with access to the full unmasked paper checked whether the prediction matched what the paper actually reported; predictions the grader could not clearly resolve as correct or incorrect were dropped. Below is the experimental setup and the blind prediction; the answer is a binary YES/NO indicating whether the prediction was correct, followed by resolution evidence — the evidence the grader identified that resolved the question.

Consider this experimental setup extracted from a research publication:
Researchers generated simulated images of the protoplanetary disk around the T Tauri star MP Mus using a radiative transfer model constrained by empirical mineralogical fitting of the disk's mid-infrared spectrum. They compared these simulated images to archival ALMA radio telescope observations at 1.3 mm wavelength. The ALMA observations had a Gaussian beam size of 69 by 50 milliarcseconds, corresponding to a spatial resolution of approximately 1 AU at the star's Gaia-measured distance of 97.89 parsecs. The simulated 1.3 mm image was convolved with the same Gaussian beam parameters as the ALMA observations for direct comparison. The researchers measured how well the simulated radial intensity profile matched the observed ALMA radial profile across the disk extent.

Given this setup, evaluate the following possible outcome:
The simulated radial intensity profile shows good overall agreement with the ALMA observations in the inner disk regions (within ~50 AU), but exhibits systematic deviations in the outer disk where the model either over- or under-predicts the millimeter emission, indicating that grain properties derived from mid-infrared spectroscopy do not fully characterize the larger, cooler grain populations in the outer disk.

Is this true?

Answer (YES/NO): YES